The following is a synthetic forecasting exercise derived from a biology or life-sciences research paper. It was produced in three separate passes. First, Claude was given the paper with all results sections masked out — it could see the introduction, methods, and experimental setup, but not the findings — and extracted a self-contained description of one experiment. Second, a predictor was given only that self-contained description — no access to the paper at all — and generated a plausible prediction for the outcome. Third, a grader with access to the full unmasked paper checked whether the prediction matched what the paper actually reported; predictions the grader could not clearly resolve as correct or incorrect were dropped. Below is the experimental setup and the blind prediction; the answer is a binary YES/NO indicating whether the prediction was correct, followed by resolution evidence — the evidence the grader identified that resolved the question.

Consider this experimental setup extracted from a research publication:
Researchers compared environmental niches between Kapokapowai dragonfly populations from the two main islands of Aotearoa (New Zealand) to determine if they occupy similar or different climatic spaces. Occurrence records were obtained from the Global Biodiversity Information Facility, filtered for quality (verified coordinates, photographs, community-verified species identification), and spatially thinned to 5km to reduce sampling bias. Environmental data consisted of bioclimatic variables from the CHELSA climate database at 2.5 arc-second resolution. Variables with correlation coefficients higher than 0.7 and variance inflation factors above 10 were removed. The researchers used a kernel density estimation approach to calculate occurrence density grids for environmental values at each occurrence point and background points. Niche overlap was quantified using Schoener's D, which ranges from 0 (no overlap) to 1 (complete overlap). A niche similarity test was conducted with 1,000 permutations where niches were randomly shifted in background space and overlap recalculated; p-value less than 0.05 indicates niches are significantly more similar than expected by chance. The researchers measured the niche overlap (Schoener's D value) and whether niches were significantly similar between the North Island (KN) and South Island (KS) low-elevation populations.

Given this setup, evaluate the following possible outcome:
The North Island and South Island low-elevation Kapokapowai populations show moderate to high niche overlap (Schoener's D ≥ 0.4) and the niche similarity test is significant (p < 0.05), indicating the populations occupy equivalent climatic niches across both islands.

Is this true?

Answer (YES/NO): NO